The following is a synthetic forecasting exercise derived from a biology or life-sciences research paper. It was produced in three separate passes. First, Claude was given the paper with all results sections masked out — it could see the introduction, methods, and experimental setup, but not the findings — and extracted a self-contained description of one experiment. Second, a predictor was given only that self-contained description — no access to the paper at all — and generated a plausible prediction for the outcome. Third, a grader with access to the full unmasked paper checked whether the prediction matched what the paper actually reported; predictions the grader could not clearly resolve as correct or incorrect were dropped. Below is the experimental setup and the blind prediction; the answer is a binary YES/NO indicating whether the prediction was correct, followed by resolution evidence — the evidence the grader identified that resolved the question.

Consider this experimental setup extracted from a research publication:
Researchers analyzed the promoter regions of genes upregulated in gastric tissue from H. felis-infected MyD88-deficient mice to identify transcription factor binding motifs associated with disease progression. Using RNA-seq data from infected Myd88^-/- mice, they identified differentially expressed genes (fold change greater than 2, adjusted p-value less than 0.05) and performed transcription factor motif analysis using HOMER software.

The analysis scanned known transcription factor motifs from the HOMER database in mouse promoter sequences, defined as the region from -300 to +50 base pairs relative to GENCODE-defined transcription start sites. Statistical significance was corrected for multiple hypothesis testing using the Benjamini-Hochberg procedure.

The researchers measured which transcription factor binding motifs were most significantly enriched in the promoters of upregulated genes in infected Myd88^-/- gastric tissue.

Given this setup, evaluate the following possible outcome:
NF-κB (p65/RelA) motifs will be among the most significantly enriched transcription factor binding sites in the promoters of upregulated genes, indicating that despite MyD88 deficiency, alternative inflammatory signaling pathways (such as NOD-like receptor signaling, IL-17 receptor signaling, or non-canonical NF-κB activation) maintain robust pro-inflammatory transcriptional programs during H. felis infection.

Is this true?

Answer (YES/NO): NO